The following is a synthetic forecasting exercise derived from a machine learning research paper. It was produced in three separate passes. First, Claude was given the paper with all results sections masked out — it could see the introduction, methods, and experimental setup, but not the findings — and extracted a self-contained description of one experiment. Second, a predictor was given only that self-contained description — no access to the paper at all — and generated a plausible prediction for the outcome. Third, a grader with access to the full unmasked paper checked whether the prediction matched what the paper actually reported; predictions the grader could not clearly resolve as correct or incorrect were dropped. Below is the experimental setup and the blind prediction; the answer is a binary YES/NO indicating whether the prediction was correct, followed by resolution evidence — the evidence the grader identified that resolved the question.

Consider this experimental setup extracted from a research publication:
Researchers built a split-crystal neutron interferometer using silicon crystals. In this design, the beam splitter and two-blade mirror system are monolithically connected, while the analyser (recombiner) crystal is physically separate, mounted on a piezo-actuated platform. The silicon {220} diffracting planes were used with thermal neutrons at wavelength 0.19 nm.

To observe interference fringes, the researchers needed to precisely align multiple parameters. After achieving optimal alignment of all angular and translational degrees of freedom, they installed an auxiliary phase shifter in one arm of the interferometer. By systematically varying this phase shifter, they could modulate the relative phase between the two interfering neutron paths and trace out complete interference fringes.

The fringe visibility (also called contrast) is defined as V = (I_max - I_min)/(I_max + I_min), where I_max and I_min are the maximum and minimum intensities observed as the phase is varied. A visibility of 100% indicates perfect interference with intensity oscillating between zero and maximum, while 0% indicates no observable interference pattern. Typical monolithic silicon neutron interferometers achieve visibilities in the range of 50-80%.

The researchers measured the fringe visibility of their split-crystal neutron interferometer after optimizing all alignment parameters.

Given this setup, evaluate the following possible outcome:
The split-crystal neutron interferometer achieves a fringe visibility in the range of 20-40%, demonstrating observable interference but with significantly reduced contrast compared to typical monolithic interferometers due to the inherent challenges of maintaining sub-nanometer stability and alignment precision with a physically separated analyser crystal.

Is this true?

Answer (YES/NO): YES